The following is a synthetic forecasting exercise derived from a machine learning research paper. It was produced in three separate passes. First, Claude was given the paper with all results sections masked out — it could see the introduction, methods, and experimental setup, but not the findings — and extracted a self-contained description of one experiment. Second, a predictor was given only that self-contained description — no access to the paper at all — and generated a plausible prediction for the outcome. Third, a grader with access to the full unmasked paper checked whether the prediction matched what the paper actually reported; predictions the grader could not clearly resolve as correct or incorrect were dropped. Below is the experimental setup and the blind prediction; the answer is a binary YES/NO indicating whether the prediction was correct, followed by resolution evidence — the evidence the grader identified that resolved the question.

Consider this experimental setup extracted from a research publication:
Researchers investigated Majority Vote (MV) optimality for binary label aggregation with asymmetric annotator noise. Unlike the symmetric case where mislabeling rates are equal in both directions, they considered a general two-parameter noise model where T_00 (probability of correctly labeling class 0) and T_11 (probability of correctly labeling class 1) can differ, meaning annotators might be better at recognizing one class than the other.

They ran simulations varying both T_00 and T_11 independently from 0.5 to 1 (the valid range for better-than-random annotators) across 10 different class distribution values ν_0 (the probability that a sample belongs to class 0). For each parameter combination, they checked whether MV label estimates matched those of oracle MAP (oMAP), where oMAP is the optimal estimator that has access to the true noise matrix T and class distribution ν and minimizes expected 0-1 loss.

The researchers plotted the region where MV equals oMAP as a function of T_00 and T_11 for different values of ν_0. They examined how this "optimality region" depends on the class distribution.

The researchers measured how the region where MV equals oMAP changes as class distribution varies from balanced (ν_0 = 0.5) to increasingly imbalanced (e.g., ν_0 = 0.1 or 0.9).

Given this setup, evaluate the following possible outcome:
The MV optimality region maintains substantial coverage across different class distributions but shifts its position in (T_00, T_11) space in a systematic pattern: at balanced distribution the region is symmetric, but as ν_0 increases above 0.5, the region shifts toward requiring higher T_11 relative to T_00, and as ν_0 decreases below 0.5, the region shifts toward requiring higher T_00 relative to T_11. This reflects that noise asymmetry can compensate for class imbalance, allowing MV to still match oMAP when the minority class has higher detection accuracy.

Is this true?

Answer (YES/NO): NO